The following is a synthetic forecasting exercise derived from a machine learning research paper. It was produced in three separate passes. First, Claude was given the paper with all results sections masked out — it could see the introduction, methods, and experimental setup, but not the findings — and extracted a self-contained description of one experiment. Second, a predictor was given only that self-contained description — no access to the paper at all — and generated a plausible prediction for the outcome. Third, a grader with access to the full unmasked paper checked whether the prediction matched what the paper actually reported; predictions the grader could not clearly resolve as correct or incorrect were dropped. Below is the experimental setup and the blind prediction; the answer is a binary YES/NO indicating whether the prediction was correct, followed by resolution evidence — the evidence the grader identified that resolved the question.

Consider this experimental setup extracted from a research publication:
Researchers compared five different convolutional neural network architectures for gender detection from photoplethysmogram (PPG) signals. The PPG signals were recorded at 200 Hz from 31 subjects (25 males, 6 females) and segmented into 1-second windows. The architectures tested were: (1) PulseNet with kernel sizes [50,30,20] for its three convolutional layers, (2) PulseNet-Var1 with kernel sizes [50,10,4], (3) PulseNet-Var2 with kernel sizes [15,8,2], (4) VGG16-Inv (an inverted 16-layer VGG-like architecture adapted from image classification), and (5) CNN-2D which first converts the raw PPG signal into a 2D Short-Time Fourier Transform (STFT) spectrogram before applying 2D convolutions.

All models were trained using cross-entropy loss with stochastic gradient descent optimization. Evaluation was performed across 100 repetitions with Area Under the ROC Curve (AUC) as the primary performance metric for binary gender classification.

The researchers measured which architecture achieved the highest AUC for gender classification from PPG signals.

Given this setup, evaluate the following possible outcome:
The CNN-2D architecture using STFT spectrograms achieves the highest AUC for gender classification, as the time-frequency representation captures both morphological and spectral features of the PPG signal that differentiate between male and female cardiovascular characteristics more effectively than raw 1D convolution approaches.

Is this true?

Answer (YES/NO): YES